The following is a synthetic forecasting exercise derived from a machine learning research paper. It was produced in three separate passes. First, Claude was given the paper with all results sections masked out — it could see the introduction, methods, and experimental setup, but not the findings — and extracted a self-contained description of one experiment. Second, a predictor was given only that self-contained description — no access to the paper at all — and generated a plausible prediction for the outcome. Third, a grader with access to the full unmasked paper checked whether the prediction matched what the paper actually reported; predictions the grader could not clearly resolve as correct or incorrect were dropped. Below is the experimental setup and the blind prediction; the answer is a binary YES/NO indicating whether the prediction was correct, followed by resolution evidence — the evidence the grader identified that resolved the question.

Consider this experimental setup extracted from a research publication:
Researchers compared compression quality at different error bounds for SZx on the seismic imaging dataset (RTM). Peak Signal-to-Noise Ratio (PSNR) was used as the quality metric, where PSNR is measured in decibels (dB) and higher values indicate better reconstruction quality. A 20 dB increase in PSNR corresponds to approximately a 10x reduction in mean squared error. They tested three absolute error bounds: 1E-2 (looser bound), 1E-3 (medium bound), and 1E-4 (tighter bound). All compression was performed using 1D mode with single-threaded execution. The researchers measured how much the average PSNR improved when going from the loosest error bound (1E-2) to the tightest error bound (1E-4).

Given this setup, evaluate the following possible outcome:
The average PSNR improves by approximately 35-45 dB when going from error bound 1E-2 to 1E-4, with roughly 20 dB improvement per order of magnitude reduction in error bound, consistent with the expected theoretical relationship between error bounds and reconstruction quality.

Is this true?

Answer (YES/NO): NO